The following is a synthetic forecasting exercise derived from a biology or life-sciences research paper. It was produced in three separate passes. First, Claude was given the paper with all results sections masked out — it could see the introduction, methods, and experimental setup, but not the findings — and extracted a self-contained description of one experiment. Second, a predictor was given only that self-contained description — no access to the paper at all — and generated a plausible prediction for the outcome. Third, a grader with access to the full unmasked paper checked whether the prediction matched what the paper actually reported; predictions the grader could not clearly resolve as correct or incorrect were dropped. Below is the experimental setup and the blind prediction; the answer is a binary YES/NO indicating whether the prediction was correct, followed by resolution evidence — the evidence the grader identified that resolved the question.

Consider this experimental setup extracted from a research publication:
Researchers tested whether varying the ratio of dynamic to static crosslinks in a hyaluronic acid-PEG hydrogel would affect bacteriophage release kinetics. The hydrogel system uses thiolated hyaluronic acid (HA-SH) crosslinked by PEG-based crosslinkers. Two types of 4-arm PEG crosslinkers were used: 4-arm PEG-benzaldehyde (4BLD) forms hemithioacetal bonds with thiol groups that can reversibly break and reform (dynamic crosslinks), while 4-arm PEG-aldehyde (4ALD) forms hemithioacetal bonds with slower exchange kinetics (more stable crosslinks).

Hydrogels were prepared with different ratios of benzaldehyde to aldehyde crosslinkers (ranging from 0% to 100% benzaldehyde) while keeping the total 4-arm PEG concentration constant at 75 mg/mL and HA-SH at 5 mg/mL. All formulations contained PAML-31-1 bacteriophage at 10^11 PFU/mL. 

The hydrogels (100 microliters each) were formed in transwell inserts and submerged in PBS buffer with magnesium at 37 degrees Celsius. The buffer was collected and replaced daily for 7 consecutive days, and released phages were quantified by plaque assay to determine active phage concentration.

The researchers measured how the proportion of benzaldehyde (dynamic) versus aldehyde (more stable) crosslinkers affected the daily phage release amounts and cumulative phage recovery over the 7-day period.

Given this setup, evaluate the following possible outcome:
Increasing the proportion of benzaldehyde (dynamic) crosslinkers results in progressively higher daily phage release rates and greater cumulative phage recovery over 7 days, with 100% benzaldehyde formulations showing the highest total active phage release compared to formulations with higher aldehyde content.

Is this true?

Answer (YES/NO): NO